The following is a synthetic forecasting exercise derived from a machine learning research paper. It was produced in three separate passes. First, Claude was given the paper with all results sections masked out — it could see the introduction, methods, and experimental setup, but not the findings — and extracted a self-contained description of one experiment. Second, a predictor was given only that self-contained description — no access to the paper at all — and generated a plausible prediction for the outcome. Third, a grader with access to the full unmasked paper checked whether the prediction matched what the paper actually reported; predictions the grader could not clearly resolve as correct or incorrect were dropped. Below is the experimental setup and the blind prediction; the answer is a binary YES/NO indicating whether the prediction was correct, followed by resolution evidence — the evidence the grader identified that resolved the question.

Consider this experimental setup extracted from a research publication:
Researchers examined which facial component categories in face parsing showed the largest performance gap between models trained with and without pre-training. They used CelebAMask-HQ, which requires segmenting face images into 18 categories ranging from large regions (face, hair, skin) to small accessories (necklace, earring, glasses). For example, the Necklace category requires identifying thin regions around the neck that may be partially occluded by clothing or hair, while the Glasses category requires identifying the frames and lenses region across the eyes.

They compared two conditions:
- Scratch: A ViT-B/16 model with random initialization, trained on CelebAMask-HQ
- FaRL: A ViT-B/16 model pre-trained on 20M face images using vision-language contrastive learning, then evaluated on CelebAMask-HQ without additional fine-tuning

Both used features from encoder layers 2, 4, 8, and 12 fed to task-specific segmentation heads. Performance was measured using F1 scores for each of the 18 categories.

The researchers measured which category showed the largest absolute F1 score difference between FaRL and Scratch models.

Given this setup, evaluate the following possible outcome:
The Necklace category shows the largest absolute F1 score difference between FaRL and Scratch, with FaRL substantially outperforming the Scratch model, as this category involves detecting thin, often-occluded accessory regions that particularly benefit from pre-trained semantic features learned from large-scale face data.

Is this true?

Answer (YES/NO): YES